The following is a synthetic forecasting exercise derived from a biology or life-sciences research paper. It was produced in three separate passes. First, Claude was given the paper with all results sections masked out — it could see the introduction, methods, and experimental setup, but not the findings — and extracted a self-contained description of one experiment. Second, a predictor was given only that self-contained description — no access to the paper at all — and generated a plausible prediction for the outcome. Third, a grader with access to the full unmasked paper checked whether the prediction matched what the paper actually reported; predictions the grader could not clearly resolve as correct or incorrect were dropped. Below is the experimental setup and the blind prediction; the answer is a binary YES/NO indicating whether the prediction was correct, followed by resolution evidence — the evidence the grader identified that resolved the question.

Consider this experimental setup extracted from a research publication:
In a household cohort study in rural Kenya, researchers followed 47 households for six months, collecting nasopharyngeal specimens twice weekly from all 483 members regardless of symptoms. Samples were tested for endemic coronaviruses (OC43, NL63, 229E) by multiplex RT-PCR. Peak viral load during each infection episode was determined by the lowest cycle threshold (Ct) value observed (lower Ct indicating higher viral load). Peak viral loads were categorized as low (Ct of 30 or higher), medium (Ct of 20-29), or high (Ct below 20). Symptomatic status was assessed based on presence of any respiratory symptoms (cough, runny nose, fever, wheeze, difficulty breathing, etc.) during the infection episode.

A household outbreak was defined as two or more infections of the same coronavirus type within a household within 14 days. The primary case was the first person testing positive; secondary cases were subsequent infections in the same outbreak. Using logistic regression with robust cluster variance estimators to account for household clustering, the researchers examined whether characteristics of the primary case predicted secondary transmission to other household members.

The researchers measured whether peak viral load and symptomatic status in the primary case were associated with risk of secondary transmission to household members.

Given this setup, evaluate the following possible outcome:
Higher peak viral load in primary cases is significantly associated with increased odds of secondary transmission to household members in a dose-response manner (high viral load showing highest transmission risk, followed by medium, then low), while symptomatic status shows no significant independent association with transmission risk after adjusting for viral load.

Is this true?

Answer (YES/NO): YES